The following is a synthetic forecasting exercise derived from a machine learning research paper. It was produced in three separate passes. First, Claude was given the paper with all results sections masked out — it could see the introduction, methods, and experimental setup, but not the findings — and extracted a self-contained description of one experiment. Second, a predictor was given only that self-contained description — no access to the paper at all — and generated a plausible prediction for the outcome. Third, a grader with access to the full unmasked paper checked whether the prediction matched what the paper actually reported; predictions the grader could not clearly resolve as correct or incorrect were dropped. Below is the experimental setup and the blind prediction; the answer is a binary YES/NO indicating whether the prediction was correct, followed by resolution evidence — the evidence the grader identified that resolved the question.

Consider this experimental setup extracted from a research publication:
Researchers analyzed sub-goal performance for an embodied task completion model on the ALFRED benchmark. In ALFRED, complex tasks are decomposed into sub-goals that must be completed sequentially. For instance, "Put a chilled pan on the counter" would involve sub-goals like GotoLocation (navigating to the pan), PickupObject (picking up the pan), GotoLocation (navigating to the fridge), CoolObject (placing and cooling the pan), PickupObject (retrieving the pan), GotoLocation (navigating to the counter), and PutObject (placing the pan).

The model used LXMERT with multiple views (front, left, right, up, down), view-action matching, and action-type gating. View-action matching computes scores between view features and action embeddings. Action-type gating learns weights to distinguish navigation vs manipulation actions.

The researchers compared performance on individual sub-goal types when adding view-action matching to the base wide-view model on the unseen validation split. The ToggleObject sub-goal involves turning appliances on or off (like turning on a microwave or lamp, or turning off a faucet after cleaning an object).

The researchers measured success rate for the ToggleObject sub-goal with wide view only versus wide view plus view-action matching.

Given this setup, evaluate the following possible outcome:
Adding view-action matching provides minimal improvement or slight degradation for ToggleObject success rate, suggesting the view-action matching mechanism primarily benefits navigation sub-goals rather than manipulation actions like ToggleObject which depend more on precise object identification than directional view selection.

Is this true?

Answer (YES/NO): NO